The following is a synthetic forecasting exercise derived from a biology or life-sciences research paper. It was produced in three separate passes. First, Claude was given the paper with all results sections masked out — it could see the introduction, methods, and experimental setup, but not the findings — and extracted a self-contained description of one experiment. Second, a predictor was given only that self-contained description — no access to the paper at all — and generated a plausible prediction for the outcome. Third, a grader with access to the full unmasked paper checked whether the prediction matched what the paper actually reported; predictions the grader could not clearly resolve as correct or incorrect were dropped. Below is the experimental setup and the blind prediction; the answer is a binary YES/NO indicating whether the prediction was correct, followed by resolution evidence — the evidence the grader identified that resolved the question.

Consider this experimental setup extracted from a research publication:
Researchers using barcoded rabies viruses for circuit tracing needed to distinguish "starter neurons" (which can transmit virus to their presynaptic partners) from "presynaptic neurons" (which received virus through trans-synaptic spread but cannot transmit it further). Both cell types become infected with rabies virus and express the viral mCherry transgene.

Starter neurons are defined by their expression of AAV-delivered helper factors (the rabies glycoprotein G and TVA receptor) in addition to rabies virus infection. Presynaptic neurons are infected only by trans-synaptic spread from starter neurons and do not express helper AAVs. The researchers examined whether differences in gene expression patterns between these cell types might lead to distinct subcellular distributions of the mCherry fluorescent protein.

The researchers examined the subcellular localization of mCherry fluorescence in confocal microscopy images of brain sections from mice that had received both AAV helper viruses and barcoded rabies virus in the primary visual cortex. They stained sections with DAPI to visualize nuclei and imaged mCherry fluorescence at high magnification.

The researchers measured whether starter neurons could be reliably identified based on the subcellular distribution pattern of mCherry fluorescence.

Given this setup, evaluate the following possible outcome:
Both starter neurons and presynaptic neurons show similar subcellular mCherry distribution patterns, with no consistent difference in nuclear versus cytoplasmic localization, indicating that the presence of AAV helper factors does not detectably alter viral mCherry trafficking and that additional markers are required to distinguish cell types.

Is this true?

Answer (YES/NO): NO